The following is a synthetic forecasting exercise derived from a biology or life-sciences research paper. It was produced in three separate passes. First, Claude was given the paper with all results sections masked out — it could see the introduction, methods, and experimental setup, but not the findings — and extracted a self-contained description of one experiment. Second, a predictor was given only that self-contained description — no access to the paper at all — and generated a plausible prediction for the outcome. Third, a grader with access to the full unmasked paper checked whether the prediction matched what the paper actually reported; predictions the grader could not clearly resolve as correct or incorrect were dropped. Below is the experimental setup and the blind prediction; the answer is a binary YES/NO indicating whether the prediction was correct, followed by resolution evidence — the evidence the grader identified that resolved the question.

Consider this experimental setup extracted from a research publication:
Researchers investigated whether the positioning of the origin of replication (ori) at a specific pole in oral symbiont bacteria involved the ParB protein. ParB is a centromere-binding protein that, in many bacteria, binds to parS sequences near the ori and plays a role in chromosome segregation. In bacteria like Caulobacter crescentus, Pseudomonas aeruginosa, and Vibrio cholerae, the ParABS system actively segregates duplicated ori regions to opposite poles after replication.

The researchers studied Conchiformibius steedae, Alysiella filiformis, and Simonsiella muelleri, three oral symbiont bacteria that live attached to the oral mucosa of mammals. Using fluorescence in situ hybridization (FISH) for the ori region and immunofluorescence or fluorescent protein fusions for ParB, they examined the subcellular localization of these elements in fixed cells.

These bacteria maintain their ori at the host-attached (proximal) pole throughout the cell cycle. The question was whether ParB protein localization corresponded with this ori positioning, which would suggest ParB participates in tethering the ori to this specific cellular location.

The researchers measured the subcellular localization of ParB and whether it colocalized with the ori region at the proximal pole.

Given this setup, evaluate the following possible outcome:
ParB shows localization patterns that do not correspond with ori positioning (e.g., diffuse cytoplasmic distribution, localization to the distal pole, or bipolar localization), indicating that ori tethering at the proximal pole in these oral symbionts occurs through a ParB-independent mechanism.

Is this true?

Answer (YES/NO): NO